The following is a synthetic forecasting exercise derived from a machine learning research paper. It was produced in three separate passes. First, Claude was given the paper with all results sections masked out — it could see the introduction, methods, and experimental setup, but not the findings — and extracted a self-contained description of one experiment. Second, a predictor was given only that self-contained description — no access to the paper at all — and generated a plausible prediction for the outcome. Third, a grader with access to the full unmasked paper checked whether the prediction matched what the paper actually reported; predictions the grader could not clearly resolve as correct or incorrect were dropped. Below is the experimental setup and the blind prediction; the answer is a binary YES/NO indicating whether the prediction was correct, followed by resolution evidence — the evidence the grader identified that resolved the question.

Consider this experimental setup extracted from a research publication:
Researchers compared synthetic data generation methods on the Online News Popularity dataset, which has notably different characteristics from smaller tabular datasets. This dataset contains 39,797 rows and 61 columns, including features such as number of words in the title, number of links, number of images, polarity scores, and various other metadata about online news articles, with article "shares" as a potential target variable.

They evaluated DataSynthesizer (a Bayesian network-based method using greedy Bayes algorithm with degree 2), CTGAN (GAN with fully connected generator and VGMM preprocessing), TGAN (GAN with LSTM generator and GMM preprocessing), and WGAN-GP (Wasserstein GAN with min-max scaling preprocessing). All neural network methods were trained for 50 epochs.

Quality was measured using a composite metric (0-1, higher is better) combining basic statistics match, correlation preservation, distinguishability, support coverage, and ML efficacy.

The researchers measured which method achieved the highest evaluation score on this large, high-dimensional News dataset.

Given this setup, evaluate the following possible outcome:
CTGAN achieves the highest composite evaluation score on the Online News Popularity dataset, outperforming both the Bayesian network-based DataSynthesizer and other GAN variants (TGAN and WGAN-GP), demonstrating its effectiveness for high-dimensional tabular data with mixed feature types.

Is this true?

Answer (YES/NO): YES